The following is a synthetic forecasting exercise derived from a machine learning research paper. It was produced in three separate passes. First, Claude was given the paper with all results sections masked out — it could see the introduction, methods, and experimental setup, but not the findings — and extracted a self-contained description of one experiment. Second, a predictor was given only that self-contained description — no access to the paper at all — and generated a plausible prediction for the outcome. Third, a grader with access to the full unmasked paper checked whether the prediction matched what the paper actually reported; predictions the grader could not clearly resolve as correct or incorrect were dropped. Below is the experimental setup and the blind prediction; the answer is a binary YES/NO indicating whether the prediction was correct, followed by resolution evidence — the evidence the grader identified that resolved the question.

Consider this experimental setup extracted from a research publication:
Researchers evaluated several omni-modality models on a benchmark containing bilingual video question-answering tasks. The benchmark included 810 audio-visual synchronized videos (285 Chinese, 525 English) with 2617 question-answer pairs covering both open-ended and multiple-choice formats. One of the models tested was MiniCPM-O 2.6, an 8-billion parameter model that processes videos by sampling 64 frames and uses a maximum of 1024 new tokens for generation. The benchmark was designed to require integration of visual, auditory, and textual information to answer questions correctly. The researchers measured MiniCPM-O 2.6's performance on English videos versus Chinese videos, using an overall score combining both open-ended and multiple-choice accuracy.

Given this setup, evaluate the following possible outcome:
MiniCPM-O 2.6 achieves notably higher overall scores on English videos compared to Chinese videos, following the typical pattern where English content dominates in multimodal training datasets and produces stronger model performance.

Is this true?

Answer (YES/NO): NO